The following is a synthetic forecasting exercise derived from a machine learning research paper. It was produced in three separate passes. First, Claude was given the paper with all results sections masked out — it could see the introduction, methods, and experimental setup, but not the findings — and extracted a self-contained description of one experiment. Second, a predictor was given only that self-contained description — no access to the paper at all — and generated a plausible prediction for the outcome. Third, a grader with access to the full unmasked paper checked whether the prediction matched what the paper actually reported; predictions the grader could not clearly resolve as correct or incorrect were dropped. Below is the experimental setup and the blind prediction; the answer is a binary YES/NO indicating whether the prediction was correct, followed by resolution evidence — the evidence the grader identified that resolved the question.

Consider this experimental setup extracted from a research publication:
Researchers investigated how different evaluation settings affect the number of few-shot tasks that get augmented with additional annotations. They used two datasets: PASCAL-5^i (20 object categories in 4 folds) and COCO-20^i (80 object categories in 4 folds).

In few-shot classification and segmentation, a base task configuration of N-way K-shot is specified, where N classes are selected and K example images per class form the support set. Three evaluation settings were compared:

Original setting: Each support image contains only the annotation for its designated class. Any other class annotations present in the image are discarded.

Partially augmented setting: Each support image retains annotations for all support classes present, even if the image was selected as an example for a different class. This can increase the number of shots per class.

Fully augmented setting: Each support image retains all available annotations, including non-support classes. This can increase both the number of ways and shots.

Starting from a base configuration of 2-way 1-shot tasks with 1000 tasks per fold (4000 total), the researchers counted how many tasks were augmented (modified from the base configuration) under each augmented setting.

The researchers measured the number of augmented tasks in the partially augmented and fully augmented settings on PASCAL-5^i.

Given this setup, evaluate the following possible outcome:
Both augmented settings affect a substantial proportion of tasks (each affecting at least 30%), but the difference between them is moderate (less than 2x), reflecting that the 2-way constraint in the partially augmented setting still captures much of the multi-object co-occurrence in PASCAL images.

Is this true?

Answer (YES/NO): NO